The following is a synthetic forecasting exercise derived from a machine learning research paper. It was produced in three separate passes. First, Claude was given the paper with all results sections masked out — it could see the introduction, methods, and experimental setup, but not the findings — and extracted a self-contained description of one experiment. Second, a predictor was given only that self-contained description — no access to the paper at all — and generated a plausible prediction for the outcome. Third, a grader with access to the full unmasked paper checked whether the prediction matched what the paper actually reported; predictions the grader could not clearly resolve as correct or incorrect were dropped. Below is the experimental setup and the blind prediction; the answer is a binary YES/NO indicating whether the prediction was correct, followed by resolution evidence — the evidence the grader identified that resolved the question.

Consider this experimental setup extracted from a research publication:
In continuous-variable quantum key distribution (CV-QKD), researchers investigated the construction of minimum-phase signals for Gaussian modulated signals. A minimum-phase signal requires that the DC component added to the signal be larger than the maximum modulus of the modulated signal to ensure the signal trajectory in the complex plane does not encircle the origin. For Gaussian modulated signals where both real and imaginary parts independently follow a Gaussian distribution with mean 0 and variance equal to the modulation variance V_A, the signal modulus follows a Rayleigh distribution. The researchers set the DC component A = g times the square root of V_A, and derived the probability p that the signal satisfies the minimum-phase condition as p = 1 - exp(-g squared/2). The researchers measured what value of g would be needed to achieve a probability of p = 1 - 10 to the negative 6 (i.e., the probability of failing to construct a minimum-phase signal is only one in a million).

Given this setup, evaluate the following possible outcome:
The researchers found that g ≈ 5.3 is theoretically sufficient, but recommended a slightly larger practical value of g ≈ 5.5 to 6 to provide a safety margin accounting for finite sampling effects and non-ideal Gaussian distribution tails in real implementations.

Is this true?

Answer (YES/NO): NO